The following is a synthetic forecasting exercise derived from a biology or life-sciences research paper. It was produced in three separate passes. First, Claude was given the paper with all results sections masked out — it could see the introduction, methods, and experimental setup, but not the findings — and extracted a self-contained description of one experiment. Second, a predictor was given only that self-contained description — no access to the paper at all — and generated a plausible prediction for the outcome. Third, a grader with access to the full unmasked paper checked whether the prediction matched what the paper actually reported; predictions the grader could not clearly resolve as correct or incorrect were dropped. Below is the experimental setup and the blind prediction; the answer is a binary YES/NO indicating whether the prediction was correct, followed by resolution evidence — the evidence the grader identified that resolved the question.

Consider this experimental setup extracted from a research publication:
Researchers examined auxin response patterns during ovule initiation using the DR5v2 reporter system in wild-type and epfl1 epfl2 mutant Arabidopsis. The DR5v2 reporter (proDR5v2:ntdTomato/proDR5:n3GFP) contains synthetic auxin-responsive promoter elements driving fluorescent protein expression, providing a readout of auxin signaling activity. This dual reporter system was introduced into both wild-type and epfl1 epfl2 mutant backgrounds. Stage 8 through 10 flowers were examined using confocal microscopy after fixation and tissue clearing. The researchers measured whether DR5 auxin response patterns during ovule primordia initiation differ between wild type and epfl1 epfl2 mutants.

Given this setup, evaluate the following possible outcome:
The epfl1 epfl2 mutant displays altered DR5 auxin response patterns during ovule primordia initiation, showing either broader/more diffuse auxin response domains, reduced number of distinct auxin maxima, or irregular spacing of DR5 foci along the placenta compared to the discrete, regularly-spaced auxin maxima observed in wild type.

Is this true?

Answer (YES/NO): YES